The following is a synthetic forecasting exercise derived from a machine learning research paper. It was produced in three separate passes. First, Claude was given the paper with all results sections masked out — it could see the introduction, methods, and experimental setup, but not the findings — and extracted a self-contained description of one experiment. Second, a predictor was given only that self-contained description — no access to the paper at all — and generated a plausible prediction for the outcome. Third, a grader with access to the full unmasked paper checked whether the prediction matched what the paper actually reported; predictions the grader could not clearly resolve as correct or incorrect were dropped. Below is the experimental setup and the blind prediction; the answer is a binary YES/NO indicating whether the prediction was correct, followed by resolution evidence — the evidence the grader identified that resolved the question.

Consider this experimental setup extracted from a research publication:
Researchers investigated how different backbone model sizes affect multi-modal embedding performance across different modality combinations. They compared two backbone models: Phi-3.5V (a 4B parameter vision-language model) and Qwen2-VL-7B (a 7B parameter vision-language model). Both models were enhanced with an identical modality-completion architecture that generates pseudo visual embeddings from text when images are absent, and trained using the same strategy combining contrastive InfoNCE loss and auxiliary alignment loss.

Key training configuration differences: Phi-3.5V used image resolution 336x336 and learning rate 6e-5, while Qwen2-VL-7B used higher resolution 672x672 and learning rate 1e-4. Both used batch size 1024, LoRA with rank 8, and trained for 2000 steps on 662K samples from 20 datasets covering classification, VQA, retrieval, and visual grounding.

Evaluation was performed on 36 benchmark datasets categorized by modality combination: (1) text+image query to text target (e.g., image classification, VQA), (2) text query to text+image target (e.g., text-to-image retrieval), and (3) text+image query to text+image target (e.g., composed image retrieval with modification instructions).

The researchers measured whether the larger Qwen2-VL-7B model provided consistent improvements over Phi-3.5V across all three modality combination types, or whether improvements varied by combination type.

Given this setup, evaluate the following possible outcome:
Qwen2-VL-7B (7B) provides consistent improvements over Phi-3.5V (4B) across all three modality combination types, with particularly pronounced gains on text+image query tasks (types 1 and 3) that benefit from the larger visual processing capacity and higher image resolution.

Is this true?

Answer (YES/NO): NO